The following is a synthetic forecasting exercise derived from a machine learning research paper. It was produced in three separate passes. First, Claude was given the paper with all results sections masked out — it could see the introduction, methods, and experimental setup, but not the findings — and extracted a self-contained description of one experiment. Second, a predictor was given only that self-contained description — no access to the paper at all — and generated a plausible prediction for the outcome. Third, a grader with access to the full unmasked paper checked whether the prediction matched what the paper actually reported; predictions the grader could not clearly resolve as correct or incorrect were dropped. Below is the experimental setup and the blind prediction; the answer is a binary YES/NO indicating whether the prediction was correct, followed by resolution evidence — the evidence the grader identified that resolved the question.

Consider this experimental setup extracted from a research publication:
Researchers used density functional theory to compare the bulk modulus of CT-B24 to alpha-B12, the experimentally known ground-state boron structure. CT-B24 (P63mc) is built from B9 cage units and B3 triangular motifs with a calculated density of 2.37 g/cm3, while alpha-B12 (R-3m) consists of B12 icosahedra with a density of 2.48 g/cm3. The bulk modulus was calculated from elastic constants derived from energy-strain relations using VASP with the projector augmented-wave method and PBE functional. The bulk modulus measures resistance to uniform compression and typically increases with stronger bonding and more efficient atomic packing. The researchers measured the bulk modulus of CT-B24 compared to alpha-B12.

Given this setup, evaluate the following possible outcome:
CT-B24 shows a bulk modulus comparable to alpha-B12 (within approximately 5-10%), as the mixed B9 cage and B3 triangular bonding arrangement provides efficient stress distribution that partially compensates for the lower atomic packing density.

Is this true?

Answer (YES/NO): NO